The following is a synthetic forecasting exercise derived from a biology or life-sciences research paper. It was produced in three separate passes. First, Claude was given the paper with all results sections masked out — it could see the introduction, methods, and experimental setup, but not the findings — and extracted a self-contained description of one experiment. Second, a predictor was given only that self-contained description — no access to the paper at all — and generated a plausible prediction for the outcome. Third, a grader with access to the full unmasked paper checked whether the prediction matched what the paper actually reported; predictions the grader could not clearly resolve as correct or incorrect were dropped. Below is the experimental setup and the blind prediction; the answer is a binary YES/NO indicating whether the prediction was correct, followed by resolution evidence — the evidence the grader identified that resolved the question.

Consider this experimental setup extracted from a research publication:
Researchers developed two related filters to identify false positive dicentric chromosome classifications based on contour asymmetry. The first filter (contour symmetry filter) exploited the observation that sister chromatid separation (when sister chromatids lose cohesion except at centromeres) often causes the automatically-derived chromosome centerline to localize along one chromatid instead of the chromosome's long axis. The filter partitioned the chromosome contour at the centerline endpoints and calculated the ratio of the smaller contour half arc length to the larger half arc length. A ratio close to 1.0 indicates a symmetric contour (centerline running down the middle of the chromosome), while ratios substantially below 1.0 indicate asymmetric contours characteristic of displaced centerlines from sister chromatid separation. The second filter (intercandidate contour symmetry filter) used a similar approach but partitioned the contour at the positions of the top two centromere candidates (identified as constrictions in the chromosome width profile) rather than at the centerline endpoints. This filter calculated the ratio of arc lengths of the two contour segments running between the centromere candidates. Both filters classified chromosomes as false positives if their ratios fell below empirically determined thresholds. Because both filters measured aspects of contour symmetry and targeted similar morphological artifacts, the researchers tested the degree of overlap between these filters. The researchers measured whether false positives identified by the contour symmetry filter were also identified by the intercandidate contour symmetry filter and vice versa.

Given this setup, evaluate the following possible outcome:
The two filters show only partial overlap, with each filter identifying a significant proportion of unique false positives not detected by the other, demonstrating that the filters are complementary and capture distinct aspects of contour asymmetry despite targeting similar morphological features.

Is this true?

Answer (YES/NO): NO